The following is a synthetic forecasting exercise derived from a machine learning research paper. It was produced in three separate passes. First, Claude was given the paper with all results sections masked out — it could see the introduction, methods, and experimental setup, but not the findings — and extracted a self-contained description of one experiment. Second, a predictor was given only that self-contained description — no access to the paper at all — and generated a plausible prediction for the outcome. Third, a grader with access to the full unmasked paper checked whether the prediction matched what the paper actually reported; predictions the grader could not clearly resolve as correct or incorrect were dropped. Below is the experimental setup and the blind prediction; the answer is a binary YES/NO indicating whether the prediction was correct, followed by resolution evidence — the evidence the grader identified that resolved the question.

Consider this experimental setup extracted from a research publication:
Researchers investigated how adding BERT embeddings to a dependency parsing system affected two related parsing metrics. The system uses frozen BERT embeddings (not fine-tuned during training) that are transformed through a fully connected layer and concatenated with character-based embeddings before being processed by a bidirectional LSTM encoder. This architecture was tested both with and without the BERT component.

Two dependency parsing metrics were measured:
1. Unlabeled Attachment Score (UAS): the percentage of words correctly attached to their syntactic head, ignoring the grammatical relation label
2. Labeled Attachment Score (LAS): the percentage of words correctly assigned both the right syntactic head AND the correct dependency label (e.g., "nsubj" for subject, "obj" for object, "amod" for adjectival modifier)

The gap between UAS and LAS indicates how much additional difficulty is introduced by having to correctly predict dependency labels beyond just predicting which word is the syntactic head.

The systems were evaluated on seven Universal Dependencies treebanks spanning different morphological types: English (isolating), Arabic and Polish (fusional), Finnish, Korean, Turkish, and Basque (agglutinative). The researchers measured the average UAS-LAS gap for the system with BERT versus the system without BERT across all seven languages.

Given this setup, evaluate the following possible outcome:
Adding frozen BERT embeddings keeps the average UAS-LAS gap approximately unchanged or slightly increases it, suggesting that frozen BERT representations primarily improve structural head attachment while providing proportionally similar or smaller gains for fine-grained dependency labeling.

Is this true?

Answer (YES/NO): NO